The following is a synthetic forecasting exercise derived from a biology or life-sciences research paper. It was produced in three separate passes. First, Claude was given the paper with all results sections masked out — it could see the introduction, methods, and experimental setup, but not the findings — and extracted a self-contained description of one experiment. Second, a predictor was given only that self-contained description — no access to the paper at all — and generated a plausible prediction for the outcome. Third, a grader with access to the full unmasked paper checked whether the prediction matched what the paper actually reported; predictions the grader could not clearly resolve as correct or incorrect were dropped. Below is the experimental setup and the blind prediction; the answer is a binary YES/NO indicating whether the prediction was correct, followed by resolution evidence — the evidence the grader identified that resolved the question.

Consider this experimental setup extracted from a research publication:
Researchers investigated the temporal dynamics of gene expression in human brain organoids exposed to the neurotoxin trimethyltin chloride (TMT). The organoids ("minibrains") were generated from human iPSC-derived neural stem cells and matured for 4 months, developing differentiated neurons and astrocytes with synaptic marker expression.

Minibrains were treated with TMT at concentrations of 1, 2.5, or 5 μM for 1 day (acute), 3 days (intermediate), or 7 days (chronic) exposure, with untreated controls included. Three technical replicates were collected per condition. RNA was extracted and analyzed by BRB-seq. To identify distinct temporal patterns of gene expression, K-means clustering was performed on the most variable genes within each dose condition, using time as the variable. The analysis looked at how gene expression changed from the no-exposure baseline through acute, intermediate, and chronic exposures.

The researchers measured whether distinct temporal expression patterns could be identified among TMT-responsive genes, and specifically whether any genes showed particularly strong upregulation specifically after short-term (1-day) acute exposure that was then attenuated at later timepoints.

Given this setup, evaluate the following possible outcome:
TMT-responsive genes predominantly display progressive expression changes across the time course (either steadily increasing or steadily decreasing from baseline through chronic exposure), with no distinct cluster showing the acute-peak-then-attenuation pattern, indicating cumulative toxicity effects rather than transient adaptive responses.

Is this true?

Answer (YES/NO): NO